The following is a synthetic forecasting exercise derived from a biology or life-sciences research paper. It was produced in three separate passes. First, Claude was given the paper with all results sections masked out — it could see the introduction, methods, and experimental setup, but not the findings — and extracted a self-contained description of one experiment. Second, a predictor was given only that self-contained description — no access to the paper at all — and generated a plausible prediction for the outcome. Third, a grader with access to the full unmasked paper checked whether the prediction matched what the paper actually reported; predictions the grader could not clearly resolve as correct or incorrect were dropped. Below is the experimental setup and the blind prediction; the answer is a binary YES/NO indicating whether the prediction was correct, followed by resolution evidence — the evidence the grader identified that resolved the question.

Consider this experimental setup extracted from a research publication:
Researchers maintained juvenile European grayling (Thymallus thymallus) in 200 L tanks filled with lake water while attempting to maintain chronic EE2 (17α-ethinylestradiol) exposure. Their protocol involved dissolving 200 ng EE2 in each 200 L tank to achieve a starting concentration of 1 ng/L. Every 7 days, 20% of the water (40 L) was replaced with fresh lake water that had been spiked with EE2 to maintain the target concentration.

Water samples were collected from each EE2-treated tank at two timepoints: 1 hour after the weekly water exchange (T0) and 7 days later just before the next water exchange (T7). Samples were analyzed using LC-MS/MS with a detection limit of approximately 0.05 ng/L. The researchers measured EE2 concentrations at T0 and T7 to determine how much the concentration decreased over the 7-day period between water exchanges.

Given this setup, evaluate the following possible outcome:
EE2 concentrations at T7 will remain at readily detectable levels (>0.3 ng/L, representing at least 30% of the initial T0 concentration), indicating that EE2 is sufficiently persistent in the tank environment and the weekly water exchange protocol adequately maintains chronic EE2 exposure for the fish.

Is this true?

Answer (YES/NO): NO